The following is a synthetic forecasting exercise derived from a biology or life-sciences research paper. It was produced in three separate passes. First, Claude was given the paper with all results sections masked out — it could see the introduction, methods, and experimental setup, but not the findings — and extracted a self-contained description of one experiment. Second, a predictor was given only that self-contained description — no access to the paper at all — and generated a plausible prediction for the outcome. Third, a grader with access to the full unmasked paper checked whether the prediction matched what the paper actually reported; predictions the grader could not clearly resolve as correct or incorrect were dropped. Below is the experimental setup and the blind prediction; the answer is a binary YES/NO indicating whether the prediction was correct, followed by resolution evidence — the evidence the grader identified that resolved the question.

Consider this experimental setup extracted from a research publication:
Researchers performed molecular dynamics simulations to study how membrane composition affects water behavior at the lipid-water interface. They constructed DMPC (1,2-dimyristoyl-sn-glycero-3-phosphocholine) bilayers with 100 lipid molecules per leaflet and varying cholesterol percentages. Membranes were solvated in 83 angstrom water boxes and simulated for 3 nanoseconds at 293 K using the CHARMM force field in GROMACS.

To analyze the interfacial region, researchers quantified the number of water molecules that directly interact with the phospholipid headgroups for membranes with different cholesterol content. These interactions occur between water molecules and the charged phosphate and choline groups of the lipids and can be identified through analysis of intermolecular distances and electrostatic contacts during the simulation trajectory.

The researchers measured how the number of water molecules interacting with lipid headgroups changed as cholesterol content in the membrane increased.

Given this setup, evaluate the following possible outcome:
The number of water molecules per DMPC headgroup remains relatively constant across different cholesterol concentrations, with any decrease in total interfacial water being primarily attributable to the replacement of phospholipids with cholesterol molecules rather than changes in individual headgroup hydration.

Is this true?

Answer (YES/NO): NO